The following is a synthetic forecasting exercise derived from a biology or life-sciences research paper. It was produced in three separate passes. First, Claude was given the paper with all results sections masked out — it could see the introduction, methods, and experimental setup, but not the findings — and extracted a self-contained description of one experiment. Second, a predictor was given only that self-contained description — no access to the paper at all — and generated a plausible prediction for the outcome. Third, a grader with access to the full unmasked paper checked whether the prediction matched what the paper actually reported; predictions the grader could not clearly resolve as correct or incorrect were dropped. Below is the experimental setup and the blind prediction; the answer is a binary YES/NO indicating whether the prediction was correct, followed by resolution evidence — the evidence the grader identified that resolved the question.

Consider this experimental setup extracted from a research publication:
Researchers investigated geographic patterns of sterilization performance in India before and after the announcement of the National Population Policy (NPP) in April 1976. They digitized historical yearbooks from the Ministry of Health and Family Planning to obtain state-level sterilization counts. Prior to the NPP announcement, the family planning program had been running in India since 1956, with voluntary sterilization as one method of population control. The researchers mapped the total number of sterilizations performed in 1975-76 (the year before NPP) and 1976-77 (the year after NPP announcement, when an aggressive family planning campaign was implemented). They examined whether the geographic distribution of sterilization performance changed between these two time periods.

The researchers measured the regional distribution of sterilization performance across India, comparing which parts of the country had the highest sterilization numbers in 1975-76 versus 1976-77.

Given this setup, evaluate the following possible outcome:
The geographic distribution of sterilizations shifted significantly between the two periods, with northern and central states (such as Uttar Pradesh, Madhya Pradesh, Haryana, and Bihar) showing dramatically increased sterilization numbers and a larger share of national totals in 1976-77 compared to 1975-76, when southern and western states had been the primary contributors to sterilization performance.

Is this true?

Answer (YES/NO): NO